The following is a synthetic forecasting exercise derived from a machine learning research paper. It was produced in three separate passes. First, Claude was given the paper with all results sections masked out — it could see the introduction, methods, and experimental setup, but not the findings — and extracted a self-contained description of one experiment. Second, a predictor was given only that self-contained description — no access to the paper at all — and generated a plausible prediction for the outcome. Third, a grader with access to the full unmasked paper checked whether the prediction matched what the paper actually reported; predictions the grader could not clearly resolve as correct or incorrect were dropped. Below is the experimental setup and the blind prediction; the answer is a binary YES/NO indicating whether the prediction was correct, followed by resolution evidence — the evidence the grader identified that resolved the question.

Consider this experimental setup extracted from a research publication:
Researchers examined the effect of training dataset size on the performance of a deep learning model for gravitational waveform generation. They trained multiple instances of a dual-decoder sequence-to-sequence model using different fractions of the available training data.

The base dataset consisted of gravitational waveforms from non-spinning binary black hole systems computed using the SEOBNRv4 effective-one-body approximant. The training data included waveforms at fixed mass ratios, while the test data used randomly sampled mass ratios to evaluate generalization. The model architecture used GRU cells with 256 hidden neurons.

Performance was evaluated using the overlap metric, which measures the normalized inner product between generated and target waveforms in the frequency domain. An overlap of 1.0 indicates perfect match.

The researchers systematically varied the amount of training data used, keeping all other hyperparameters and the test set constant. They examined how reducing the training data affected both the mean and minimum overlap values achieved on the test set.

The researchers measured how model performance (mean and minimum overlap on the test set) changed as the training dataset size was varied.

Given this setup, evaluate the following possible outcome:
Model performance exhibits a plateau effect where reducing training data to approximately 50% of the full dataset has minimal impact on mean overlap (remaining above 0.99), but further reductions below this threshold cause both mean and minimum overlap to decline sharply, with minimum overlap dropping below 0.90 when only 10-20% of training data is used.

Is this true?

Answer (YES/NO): NO